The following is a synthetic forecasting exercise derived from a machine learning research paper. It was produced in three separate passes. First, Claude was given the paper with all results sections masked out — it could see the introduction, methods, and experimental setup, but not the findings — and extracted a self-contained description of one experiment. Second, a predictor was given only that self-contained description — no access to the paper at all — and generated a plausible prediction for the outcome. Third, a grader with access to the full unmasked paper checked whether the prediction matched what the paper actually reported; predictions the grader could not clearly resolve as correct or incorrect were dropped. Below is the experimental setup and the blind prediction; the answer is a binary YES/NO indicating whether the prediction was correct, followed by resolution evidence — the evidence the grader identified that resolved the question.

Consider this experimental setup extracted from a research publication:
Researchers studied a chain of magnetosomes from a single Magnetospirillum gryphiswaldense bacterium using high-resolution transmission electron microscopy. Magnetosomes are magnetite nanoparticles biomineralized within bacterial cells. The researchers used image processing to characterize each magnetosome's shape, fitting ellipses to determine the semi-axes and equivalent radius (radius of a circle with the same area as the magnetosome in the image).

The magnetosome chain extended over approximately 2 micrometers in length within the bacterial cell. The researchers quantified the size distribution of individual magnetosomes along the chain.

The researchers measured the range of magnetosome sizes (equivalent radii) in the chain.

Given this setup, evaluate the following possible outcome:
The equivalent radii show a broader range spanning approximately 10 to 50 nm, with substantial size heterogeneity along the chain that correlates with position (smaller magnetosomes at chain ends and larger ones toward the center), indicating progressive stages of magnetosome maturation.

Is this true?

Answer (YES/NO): NO